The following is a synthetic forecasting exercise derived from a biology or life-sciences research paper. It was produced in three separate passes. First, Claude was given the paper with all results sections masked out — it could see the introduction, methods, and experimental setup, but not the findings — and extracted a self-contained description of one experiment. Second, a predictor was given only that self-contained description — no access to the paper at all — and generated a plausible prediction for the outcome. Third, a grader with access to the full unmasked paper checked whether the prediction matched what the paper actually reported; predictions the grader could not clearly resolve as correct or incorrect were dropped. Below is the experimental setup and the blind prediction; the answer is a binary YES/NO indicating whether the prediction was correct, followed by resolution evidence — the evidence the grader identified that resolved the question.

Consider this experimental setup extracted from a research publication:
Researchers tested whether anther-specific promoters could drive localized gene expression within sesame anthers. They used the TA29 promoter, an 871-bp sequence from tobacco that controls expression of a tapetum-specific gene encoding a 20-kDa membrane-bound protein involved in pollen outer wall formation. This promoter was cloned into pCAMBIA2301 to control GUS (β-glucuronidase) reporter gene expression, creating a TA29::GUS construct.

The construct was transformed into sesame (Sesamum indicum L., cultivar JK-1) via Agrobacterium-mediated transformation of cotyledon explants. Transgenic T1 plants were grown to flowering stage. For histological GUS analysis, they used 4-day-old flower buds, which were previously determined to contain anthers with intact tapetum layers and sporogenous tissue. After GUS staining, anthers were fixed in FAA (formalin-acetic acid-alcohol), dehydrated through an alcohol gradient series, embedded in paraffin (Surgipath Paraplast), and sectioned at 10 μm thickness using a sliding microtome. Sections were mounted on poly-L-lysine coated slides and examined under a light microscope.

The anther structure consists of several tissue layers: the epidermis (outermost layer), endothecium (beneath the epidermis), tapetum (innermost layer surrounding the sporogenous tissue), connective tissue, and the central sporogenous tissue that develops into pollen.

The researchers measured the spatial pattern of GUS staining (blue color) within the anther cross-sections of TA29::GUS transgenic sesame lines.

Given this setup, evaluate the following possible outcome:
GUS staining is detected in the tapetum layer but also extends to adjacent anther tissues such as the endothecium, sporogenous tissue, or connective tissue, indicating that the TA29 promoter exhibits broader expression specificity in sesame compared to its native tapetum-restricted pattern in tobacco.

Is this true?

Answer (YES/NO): NO